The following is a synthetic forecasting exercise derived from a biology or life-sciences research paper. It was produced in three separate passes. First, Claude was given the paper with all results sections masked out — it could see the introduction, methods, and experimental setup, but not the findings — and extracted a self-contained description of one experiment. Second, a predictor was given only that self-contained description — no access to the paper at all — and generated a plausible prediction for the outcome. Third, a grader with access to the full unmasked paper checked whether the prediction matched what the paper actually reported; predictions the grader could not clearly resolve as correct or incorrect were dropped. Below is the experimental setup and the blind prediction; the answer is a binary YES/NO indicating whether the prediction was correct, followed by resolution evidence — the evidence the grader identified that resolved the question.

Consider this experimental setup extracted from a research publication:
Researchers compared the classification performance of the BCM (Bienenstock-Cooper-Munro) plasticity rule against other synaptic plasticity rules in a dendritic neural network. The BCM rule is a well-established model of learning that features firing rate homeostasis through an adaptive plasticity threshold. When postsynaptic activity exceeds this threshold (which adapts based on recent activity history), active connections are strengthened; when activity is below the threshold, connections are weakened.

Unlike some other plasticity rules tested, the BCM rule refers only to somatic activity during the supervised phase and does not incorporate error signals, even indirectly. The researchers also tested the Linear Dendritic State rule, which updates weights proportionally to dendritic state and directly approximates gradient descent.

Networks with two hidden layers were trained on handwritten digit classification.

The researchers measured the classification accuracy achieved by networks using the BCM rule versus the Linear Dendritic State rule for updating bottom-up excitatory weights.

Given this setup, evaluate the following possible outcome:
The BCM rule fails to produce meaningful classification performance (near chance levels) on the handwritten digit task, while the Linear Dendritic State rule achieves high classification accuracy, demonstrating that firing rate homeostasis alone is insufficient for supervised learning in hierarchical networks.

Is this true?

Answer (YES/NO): NO